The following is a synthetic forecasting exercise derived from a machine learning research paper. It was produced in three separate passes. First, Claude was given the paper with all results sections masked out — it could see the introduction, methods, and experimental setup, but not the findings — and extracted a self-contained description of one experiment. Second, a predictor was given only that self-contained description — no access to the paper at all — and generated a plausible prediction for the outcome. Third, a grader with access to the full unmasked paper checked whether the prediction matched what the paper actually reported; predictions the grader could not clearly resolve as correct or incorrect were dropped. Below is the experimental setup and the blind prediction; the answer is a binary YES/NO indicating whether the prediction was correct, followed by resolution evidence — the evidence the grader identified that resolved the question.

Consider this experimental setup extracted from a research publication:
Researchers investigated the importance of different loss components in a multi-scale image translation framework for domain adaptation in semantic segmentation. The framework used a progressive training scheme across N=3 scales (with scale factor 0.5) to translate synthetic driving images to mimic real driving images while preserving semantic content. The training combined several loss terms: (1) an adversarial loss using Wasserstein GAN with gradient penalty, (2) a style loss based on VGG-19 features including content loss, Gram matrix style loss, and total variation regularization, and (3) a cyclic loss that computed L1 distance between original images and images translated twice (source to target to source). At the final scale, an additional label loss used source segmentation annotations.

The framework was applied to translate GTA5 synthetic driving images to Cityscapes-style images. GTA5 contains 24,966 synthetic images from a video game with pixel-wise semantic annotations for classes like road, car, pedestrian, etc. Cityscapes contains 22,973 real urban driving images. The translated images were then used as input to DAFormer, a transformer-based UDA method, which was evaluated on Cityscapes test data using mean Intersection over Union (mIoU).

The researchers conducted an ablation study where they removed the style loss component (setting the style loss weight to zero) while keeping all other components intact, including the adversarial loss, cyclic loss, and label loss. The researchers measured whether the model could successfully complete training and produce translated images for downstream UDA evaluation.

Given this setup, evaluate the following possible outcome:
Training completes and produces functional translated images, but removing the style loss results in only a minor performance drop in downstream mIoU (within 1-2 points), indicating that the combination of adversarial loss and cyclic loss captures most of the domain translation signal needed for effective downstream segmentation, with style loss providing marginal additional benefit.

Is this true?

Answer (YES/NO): NO